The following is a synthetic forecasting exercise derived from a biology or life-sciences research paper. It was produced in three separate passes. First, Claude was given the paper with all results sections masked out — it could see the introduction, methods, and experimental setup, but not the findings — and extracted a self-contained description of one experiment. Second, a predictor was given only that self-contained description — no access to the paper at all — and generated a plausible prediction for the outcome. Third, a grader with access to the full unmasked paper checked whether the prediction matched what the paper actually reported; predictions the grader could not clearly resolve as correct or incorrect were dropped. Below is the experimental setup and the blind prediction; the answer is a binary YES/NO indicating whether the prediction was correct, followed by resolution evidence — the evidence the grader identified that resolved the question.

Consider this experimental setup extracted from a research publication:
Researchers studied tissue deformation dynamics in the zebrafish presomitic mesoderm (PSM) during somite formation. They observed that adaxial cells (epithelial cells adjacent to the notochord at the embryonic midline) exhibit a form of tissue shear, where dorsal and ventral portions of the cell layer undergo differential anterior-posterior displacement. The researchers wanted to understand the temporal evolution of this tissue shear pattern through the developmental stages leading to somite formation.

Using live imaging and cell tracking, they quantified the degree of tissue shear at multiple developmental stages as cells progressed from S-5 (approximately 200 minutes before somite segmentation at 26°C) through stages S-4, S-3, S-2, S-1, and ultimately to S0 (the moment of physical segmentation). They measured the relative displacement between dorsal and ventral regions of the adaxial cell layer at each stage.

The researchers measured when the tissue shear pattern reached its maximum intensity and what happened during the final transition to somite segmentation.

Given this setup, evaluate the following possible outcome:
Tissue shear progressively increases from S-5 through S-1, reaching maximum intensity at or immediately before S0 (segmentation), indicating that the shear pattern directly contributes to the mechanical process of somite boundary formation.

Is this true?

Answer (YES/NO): NO